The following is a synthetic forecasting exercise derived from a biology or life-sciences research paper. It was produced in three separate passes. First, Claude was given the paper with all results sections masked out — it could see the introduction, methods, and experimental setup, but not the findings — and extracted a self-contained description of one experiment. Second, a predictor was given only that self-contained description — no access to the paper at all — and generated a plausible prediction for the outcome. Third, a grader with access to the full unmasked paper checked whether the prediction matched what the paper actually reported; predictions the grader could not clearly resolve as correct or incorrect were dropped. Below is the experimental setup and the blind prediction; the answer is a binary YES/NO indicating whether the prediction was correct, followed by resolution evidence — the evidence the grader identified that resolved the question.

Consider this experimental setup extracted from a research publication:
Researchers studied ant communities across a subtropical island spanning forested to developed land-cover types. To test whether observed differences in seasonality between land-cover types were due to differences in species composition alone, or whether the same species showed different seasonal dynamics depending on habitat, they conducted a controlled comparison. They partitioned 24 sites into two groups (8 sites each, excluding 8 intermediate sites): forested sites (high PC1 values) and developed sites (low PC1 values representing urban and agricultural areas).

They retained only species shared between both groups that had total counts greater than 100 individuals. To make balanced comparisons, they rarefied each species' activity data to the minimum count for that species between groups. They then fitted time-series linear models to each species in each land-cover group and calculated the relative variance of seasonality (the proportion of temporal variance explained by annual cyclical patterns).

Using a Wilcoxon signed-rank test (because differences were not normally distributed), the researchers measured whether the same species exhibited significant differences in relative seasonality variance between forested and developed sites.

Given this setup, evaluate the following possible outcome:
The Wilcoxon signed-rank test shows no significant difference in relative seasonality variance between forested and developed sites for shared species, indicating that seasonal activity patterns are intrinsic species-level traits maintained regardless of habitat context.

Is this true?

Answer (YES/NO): NO